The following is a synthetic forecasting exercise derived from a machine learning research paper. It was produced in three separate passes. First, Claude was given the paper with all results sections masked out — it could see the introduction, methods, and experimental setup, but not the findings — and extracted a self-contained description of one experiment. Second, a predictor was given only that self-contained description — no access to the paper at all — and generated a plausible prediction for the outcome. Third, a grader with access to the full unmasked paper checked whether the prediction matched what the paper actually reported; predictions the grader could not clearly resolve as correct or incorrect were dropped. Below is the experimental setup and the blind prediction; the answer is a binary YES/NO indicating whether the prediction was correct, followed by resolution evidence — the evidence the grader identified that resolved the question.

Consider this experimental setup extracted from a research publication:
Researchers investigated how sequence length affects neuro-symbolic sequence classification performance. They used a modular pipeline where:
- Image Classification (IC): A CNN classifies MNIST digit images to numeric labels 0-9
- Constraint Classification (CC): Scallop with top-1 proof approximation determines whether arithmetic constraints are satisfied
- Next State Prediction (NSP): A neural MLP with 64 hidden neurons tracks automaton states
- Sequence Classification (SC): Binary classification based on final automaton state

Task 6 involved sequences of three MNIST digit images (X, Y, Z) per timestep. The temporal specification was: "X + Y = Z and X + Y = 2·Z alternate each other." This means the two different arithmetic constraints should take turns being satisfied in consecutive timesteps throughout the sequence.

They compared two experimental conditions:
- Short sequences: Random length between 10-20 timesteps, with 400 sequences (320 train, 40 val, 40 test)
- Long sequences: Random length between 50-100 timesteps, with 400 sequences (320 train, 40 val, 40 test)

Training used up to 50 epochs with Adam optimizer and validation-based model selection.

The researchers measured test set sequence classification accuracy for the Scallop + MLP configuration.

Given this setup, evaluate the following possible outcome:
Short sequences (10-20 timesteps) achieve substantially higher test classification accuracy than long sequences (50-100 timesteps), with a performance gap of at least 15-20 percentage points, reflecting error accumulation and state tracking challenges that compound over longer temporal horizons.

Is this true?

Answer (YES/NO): NO